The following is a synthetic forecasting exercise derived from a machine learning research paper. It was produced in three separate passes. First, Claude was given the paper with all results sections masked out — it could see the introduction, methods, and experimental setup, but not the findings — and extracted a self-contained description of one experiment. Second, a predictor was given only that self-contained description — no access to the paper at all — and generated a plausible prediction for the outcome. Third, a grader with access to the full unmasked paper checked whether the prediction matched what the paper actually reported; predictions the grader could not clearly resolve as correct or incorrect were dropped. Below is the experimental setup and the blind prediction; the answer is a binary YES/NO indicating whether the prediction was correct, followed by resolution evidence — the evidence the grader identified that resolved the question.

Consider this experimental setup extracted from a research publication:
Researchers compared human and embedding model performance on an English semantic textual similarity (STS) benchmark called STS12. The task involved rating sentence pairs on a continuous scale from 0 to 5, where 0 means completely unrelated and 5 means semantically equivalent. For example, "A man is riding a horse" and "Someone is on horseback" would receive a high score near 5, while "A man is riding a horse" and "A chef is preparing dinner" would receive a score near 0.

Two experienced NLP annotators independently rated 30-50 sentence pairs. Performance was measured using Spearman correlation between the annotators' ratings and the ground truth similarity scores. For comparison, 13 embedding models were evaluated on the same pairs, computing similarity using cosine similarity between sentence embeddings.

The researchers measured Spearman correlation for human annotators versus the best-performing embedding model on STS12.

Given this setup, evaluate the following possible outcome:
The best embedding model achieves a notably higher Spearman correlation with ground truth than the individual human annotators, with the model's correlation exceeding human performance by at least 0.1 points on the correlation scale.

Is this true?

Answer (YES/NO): NO